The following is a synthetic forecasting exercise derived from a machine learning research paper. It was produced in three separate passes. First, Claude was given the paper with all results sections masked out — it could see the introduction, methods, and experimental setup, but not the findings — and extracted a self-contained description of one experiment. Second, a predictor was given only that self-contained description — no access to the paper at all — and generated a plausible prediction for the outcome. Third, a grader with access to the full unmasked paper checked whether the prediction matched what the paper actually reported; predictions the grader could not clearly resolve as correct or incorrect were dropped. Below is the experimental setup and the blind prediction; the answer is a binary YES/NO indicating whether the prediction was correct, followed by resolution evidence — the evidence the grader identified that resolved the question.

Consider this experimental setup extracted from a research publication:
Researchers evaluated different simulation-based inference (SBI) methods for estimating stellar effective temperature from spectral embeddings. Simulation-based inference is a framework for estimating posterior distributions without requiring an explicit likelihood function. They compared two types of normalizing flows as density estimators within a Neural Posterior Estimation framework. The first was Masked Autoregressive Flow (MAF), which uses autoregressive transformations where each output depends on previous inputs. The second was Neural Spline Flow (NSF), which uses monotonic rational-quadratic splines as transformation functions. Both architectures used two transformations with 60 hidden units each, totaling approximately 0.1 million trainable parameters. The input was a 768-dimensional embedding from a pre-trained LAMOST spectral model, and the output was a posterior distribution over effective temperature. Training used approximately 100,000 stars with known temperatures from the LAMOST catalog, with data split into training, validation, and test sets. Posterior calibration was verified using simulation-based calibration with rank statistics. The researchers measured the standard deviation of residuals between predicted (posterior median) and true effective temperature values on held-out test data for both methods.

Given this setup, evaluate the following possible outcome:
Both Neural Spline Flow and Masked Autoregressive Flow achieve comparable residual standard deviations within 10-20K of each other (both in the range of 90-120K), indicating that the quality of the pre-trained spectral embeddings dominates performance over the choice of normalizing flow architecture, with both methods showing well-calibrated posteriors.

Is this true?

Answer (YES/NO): NO